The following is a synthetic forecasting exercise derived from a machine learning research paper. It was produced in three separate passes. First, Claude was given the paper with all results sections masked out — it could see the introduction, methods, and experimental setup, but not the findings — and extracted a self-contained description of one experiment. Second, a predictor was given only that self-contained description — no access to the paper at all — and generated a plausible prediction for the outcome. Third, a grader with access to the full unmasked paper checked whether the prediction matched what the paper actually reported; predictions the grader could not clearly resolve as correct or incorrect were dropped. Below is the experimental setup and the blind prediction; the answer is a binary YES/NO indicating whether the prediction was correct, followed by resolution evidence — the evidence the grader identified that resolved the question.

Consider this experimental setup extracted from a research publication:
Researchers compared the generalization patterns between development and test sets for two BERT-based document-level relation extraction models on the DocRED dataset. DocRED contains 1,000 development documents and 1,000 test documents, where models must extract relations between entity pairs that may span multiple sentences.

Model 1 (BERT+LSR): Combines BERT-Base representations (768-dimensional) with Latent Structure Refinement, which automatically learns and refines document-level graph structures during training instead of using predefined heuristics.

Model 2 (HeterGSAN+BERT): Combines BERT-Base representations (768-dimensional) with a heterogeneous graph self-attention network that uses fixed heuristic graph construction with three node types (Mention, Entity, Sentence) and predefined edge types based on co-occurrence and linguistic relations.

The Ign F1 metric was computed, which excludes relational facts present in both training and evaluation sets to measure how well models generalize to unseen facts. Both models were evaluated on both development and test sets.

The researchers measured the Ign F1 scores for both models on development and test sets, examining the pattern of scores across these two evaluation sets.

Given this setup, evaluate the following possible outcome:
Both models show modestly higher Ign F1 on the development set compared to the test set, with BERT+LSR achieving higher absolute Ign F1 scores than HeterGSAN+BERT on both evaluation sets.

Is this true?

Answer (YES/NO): NO